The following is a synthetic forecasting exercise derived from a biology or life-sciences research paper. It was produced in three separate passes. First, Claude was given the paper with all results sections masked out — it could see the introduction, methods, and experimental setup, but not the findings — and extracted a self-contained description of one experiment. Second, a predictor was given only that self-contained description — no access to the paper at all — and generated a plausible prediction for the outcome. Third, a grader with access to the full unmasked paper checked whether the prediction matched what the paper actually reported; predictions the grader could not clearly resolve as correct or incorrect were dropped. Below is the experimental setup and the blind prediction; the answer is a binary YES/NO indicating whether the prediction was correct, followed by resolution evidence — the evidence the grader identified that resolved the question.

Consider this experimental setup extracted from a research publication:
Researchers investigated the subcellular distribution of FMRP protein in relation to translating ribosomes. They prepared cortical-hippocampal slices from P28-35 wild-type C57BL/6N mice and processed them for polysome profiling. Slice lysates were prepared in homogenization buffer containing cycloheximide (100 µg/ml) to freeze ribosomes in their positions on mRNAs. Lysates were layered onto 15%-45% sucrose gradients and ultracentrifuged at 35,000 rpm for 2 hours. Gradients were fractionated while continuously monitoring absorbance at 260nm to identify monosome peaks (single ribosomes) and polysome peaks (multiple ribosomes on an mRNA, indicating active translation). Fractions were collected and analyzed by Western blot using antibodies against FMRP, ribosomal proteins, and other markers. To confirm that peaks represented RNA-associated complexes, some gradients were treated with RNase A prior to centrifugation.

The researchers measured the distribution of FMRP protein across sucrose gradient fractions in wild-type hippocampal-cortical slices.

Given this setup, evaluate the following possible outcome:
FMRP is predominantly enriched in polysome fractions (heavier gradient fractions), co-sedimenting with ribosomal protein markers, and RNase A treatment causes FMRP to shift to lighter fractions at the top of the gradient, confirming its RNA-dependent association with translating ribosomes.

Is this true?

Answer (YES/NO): NO